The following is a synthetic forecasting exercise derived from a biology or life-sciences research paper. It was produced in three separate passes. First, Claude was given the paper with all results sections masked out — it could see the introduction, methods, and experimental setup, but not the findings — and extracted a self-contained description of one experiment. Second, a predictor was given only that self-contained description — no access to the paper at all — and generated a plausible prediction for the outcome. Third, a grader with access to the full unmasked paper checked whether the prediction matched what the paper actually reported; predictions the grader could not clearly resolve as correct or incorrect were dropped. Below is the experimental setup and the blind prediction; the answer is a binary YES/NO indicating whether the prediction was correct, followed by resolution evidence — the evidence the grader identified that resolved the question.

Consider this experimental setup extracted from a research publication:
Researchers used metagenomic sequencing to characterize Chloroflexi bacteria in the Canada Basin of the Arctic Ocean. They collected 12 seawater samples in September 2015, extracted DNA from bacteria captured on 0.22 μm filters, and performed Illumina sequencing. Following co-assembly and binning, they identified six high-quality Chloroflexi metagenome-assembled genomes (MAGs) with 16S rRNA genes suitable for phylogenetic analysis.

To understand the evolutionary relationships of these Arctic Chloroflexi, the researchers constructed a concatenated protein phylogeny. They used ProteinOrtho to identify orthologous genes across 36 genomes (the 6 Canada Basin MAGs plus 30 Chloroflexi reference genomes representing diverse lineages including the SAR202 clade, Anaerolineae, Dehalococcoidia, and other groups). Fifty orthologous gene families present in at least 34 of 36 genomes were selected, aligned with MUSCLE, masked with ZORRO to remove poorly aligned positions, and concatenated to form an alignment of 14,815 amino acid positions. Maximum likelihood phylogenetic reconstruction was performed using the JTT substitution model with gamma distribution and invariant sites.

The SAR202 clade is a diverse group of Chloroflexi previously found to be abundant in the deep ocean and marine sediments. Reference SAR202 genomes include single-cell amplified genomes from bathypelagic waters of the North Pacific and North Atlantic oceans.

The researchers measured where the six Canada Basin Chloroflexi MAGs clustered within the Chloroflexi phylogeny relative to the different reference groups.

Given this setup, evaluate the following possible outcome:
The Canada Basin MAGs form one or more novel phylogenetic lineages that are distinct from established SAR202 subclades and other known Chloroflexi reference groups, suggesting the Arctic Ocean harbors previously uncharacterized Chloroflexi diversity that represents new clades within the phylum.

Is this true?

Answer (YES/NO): YES